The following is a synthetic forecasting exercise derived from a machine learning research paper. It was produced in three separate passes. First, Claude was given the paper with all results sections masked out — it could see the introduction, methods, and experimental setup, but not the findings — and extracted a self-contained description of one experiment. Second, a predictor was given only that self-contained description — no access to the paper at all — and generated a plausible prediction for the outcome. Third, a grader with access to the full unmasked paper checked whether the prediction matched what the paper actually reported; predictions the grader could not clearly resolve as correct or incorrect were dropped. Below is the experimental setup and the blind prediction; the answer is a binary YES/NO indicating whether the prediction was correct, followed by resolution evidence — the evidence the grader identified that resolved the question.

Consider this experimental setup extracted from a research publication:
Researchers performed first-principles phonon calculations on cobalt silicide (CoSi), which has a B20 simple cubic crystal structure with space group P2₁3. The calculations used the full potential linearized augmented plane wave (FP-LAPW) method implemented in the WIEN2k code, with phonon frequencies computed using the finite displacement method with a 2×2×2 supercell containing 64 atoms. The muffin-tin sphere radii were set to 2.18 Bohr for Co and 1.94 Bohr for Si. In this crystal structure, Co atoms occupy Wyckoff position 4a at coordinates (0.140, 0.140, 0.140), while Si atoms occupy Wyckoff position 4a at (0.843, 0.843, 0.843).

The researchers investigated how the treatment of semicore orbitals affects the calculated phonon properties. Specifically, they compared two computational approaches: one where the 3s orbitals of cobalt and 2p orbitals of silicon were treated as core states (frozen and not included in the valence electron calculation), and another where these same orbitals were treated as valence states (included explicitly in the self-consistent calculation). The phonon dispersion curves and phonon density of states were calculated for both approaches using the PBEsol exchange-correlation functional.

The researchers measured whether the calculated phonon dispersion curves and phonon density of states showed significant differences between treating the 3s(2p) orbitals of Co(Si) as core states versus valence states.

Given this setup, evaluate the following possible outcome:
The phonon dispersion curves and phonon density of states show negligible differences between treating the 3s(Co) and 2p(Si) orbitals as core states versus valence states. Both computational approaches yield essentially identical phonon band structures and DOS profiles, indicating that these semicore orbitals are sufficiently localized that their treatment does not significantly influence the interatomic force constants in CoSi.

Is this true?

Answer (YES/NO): NO